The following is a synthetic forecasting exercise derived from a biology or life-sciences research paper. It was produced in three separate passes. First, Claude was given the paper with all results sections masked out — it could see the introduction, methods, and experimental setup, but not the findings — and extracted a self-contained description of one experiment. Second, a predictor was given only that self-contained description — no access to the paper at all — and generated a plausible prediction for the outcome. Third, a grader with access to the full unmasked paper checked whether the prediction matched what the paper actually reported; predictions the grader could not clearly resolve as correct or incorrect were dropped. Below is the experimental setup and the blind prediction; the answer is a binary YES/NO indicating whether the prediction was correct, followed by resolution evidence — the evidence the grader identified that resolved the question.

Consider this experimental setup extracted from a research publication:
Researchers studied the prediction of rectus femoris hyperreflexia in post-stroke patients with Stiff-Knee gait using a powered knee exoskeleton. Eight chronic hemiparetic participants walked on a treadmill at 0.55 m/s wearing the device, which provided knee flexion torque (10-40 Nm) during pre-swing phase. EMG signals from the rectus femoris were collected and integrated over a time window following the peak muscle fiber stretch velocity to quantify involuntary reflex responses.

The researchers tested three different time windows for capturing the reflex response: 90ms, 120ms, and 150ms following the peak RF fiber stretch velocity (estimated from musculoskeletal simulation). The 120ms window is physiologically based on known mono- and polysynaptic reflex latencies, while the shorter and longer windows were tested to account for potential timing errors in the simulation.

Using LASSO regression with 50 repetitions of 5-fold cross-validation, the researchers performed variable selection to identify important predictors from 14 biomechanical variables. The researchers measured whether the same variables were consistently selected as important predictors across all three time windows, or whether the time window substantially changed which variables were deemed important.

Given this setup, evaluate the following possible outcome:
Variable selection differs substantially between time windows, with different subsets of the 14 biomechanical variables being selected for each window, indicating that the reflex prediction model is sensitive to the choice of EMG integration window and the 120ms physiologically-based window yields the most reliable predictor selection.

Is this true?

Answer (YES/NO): NO